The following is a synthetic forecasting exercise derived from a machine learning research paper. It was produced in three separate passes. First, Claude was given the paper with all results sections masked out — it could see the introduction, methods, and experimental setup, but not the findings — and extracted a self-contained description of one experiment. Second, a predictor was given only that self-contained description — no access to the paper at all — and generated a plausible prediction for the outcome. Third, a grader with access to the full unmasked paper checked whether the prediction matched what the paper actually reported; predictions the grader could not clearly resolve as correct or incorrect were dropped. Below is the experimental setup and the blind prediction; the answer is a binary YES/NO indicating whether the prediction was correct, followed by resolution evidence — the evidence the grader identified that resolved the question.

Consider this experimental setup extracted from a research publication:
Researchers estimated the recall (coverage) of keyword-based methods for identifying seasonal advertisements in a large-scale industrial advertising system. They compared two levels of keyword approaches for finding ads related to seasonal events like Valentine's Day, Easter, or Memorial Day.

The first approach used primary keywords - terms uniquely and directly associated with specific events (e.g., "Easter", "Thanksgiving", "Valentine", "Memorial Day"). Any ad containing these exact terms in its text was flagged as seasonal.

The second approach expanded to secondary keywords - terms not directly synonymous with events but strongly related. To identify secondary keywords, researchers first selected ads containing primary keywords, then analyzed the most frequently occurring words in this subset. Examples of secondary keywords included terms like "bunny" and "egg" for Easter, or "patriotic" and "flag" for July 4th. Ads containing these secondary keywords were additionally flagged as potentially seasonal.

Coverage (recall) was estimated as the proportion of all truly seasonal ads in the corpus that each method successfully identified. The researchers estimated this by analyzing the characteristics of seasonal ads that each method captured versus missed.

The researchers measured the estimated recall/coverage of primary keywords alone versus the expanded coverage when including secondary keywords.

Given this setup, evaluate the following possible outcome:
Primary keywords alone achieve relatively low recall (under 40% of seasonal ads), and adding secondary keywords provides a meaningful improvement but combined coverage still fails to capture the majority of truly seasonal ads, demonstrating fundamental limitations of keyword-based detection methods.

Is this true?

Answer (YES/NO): YES